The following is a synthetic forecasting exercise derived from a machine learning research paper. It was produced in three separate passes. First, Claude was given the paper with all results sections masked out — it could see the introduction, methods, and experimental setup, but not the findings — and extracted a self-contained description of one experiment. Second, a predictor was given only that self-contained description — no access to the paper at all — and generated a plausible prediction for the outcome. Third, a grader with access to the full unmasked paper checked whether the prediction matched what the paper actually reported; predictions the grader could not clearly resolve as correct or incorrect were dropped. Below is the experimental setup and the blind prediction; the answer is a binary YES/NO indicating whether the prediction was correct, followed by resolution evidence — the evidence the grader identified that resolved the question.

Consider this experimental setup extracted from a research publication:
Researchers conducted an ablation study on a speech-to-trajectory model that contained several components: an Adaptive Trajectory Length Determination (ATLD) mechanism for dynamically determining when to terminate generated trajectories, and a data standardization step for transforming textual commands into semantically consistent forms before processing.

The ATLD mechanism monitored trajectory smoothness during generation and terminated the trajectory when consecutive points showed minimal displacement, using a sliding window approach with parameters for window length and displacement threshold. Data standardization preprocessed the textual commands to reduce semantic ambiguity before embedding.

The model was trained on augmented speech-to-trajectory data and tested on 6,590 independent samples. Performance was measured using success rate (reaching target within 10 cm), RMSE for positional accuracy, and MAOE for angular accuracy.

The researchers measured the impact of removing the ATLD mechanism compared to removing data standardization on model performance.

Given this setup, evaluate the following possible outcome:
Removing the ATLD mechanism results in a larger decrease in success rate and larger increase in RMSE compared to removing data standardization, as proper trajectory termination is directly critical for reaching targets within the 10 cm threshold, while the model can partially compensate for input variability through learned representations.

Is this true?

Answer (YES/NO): YES